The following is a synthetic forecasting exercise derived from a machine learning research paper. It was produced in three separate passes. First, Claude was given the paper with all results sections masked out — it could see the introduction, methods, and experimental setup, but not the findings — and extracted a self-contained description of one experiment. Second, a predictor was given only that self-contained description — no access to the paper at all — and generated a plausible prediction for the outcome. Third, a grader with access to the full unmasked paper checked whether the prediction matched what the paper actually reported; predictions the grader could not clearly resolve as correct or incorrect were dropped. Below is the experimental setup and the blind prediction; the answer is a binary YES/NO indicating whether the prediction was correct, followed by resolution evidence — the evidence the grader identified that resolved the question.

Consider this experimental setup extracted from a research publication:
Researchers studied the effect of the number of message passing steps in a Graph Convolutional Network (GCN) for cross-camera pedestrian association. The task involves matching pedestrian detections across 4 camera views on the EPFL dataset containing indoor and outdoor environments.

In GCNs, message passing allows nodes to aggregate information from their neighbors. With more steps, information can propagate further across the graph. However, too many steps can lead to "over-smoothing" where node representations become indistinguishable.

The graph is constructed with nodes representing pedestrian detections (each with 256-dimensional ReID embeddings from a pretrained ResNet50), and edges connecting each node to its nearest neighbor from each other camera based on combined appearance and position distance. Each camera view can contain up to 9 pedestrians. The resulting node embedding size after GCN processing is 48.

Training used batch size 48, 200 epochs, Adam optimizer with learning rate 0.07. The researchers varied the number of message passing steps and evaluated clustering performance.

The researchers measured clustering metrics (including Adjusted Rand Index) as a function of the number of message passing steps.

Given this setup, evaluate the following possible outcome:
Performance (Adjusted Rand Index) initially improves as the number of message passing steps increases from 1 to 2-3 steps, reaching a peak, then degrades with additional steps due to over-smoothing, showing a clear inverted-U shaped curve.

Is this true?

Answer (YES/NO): NO